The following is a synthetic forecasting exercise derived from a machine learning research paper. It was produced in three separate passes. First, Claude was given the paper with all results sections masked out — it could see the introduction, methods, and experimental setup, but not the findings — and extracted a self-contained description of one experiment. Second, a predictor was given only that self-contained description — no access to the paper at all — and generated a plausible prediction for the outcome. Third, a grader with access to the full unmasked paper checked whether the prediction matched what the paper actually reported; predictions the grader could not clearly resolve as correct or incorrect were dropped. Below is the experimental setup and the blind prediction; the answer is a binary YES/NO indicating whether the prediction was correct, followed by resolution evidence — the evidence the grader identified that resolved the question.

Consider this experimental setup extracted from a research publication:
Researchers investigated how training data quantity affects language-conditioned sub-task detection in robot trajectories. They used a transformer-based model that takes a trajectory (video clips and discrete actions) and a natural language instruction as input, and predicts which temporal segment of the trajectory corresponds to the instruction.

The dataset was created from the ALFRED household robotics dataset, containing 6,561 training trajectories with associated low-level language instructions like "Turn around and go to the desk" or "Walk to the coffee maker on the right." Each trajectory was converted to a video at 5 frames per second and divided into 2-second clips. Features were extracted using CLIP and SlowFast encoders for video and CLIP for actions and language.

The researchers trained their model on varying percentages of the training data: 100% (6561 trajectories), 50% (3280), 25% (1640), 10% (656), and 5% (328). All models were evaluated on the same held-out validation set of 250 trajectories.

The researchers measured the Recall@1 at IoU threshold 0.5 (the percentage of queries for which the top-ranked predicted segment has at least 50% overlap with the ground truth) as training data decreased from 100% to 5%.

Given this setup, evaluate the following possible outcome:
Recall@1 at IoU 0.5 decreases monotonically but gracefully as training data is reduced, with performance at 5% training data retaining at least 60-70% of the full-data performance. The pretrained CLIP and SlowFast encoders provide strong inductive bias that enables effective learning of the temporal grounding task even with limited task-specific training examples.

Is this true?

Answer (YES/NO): YES